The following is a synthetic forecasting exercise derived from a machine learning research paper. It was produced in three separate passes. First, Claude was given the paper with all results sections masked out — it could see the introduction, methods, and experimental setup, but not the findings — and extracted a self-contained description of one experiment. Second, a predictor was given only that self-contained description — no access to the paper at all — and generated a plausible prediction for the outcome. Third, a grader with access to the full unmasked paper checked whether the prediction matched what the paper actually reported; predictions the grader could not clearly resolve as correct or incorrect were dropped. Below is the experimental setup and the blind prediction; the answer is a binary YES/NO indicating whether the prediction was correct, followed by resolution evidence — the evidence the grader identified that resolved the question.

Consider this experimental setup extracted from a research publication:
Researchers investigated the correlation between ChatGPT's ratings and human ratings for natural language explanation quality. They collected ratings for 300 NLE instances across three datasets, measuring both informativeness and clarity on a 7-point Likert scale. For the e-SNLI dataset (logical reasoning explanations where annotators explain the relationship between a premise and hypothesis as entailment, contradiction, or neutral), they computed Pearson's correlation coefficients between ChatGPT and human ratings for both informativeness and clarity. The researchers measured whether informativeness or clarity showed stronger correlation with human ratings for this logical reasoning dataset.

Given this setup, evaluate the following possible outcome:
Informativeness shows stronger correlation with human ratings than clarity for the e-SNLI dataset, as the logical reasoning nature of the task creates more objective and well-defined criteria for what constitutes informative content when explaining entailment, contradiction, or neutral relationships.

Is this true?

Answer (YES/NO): YES